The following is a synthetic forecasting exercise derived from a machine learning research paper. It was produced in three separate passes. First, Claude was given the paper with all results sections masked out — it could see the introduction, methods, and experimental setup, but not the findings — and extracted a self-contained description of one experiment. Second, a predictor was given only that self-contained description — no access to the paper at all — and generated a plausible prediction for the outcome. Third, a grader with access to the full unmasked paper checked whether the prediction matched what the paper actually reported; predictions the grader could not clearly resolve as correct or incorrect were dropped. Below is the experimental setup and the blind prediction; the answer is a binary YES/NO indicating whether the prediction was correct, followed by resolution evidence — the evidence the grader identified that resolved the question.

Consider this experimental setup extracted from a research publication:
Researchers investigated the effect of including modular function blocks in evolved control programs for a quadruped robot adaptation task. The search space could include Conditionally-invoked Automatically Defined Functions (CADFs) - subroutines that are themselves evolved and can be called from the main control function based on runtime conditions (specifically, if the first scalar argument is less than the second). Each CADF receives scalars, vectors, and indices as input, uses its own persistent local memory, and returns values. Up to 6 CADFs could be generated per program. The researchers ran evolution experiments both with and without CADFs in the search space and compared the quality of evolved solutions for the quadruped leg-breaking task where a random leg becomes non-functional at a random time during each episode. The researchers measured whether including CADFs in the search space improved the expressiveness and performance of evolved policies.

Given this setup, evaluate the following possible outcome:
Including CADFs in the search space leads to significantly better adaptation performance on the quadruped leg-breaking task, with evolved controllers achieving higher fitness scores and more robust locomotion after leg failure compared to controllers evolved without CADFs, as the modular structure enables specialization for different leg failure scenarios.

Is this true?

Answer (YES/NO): YES